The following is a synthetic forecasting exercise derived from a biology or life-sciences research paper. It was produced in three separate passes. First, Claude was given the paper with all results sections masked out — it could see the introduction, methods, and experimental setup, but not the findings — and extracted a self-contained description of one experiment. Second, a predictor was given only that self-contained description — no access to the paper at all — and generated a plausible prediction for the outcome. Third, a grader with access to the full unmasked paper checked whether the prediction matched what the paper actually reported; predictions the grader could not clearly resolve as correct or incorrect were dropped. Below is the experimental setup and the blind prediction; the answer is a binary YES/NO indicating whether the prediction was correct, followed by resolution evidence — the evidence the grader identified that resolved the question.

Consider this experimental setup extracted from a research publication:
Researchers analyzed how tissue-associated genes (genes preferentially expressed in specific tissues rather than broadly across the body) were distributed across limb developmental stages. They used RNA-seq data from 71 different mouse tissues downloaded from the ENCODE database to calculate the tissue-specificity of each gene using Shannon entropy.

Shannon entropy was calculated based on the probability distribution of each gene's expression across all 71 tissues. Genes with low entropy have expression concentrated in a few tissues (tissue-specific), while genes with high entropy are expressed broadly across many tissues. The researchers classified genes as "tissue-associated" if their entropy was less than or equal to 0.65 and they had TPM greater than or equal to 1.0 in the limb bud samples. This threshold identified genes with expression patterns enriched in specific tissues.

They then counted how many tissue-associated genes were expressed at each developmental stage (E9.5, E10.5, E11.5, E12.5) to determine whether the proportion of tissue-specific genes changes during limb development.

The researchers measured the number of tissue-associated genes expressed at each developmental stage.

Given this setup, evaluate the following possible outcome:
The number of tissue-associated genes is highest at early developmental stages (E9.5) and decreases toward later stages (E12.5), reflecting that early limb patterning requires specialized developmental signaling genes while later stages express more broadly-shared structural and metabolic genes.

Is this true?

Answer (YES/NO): NO